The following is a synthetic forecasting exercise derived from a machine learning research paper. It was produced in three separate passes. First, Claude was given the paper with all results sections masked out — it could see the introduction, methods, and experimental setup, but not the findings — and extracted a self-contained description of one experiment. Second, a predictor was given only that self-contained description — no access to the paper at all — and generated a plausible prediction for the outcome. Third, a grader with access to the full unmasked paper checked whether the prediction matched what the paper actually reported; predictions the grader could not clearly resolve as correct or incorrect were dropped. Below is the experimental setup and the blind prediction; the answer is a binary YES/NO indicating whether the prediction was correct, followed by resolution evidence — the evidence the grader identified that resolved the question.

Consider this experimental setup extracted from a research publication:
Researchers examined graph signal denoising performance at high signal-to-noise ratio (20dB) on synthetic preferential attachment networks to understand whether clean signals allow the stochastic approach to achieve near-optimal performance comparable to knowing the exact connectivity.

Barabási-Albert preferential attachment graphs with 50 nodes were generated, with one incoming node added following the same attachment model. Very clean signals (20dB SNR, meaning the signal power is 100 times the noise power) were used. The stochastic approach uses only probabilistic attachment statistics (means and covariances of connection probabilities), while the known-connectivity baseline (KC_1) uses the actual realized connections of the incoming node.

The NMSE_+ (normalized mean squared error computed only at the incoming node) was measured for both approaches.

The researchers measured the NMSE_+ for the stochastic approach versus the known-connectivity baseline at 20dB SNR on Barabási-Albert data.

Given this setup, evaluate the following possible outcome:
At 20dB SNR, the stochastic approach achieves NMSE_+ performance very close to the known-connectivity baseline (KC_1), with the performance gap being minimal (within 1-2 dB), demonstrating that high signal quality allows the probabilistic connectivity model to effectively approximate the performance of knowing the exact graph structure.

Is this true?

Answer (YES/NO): NO